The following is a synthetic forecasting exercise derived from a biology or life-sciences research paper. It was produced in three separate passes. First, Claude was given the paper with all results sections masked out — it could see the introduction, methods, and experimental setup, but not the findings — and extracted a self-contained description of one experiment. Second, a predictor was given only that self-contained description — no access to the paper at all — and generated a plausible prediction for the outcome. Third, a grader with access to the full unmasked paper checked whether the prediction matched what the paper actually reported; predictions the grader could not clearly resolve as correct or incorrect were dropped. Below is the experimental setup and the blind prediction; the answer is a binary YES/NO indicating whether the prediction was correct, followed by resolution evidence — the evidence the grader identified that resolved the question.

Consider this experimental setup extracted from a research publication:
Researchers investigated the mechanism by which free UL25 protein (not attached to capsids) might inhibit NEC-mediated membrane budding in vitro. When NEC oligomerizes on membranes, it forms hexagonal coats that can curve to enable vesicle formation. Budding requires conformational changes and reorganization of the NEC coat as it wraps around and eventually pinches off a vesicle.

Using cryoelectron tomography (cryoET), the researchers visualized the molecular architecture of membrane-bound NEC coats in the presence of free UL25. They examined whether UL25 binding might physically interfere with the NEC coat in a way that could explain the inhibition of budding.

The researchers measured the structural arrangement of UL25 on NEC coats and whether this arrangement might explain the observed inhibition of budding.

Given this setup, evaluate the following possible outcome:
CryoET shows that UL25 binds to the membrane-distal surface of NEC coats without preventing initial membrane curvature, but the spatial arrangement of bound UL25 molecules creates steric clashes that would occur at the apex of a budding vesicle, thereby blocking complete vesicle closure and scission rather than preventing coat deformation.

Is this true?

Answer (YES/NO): NO